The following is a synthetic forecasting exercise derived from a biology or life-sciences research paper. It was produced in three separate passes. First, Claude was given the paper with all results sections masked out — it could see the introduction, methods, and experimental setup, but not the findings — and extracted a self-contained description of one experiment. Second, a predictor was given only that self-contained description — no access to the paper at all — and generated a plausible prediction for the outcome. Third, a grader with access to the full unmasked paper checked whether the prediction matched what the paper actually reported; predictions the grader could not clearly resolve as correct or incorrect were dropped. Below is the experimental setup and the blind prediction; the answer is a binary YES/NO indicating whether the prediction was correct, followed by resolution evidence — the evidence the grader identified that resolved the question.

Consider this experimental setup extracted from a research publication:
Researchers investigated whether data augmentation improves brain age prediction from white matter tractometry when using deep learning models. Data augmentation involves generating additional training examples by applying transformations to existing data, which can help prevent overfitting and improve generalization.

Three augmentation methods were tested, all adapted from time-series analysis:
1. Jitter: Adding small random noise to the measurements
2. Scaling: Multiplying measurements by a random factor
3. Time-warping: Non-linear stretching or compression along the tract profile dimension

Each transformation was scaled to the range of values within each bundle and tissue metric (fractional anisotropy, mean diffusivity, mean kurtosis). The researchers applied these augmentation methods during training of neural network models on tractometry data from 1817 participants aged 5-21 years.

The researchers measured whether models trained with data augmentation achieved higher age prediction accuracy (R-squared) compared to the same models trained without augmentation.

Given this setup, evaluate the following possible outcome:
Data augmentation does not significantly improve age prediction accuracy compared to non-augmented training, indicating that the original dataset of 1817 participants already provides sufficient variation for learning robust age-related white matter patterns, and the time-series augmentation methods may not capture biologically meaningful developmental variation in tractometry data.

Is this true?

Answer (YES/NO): NO